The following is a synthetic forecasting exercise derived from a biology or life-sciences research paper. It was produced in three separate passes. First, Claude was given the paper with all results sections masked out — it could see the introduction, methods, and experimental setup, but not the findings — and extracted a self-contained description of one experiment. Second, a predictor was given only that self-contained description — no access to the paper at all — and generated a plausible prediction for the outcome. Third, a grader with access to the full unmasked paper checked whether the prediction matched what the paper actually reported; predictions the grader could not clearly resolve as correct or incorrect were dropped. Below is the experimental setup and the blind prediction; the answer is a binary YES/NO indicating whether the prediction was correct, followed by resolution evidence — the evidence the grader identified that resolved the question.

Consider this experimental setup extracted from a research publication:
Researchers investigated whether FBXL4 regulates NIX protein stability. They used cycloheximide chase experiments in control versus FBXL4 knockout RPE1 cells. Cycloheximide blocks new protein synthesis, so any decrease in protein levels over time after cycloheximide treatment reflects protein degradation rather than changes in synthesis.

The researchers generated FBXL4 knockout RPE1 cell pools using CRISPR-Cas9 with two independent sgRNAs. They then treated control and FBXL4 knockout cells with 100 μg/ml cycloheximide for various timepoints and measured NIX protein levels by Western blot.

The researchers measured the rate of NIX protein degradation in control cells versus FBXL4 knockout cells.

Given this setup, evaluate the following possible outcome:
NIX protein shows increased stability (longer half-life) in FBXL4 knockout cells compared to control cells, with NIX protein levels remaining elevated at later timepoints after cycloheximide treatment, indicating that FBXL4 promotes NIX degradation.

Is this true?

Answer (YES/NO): YES